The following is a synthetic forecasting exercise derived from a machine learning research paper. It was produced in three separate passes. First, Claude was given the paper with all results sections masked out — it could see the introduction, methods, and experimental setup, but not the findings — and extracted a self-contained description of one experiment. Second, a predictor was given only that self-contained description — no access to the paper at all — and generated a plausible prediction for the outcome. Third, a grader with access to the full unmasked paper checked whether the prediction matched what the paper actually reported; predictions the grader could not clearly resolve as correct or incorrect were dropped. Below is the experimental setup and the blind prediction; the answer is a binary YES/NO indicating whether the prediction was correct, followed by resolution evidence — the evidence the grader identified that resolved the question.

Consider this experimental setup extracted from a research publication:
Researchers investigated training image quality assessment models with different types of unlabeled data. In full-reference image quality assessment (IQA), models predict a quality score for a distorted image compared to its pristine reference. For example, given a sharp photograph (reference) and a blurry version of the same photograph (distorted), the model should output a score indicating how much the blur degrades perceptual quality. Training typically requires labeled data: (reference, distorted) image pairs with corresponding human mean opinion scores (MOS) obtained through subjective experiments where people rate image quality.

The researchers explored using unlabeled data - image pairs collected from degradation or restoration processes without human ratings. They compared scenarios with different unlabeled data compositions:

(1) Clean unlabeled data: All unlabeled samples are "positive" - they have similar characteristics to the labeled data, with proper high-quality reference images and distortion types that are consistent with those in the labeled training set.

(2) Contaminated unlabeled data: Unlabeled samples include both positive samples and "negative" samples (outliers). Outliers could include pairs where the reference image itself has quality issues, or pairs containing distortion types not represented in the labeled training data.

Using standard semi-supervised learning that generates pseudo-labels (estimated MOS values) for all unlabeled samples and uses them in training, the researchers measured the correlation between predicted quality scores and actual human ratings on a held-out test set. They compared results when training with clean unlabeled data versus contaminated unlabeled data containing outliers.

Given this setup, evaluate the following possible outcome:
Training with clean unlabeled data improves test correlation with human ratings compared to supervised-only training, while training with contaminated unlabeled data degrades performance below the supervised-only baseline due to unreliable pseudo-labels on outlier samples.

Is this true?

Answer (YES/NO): YES